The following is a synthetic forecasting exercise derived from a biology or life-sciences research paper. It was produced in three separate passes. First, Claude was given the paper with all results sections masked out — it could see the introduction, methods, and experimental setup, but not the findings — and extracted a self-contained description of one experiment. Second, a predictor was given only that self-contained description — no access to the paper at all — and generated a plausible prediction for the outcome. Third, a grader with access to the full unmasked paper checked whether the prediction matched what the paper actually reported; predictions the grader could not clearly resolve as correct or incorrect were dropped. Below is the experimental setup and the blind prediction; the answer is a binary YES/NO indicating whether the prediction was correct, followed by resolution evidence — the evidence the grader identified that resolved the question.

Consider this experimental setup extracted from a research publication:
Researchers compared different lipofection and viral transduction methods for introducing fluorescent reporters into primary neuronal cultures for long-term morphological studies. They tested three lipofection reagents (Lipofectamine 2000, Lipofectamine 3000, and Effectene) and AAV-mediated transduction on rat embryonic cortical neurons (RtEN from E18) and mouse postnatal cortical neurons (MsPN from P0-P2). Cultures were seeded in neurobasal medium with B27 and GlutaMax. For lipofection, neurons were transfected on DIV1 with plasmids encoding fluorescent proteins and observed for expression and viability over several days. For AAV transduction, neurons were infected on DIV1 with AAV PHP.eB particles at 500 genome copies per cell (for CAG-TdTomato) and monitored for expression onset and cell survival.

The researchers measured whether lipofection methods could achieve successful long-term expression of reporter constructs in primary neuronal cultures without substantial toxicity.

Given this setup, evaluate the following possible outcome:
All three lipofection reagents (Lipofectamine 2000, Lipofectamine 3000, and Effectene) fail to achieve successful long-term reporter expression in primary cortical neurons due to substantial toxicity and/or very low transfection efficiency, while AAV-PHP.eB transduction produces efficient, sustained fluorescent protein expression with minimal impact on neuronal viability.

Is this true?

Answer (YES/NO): YES